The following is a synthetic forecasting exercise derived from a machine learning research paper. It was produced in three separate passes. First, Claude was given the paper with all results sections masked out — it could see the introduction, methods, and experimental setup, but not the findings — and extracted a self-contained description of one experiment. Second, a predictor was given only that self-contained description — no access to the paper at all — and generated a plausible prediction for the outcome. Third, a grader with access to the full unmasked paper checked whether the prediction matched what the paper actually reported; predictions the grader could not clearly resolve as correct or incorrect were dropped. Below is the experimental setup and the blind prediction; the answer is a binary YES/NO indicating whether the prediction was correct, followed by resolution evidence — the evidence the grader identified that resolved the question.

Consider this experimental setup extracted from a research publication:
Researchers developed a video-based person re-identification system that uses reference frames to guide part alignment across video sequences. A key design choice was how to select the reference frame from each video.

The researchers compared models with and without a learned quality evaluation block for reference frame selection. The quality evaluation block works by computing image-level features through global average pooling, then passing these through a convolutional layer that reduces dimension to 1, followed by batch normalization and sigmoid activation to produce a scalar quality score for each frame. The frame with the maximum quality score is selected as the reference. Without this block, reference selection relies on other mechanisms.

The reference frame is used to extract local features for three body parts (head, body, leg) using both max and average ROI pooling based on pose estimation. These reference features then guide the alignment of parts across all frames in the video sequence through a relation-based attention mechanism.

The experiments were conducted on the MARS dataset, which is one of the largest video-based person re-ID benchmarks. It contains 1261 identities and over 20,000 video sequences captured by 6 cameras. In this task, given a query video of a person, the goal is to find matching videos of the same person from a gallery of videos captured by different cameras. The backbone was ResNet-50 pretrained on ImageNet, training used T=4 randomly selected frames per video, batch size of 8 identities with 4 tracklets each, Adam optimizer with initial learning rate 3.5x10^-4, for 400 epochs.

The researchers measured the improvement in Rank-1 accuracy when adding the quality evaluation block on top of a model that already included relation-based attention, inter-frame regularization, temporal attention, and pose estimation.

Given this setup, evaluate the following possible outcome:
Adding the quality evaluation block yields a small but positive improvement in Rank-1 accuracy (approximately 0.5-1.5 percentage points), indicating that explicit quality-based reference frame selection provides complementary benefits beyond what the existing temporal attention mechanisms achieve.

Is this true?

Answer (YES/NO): YES